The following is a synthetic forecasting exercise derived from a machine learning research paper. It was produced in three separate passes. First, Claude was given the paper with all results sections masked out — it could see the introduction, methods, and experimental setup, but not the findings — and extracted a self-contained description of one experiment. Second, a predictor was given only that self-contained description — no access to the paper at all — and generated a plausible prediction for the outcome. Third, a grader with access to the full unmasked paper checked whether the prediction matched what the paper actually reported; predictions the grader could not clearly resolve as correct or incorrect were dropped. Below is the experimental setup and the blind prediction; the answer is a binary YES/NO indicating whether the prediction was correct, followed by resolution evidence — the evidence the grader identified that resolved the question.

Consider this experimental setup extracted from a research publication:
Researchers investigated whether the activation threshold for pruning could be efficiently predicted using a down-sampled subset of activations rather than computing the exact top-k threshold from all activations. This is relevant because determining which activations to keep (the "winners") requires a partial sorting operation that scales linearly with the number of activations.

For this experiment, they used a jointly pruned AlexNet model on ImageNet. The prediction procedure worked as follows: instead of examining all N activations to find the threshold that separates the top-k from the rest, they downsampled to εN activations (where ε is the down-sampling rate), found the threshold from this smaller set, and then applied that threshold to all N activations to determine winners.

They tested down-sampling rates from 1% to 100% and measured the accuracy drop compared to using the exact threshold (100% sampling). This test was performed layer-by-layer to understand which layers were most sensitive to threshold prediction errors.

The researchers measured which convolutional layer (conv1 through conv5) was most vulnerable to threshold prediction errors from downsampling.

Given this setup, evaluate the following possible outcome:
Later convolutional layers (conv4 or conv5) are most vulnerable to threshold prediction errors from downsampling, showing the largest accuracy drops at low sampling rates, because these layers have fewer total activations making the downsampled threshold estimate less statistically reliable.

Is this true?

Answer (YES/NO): NO